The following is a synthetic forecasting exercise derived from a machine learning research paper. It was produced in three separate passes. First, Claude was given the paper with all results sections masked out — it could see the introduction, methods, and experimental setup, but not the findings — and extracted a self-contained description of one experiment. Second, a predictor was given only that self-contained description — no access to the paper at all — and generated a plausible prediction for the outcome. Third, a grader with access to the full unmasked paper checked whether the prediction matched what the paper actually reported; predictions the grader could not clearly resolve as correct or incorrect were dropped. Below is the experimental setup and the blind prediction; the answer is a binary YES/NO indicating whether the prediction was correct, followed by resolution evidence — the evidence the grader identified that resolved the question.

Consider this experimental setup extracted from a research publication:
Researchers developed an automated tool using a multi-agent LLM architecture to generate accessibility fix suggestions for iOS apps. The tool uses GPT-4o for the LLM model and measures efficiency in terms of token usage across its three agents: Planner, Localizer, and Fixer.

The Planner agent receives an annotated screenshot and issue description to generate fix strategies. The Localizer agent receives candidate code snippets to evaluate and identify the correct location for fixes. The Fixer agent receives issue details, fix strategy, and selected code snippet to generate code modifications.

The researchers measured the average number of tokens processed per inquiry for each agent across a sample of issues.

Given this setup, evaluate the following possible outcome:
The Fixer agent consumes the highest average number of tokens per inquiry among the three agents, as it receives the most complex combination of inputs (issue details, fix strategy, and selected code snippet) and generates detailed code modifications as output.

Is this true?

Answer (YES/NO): YES